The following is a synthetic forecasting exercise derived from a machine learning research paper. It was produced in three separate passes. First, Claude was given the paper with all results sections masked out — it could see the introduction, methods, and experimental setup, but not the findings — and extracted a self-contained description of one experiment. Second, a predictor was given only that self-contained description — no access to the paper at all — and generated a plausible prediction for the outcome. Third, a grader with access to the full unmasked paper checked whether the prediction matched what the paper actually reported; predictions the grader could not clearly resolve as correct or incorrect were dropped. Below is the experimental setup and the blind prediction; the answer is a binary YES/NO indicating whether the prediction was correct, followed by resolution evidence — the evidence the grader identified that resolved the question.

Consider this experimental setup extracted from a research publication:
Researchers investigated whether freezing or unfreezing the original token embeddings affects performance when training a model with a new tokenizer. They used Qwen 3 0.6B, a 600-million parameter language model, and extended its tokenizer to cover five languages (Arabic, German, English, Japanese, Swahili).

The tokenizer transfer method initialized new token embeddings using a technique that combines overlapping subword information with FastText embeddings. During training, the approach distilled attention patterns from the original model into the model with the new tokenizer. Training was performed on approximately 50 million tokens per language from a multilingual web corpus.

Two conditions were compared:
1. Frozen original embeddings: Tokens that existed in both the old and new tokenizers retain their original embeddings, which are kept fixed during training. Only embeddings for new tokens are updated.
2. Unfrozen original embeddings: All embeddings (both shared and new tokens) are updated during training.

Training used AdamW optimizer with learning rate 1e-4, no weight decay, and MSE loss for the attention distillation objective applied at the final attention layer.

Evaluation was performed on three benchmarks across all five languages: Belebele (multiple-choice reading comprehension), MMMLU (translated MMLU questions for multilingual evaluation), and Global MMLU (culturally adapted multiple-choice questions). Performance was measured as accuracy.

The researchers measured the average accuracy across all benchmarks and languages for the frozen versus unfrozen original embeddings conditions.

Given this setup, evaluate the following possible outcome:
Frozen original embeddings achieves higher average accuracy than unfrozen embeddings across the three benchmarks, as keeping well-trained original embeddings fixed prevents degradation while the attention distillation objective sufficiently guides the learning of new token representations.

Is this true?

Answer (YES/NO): NO